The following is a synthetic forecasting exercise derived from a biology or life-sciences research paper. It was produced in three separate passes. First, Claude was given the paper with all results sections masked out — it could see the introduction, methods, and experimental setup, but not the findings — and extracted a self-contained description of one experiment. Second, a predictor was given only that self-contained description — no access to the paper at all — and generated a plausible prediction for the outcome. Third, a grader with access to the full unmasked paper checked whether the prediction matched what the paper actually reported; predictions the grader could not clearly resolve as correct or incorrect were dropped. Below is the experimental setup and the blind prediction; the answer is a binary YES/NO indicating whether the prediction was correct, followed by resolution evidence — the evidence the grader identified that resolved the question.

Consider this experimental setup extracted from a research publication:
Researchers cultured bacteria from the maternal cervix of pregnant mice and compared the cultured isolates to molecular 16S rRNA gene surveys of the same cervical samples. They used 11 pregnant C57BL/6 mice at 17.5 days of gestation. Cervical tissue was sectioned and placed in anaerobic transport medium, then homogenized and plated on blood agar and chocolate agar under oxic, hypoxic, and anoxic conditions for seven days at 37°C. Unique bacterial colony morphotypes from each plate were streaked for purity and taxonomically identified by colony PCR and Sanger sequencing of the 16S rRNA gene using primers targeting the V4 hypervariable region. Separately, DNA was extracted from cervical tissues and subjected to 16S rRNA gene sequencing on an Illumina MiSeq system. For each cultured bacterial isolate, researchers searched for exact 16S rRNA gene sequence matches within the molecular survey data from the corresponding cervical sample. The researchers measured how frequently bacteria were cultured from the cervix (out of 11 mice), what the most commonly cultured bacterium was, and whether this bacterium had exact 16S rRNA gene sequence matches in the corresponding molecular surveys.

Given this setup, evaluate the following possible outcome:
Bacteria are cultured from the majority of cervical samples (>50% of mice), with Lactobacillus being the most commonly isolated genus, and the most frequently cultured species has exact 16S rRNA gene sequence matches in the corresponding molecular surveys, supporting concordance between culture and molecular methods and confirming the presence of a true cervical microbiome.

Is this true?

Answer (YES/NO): NO